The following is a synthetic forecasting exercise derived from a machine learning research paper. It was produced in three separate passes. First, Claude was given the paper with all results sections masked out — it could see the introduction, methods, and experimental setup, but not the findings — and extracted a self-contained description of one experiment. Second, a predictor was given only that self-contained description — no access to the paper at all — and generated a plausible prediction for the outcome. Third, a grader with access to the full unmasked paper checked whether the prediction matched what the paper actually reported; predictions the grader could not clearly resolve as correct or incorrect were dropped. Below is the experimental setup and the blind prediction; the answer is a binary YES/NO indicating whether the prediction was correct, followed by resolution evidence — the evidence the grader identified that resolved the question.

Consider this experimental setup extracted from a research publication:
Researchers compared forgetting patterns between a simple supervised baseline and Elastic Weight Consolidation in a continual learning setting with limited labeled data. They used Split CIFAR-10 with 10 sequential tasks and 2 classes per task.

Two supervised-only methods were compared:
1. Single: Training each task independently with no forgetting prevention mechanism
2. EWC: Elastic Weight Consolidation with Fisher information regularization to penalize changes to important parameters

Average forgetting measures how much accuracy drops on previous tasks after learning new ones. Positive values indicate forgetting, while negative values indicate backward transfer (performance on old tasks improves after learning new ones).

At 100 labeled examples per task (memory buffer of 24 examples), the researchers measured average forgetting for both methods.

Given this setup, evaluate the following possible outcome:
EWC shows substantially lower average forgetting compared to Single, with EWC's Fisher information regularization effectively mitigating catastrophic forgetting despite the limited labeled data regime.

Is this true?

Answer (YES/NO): NO